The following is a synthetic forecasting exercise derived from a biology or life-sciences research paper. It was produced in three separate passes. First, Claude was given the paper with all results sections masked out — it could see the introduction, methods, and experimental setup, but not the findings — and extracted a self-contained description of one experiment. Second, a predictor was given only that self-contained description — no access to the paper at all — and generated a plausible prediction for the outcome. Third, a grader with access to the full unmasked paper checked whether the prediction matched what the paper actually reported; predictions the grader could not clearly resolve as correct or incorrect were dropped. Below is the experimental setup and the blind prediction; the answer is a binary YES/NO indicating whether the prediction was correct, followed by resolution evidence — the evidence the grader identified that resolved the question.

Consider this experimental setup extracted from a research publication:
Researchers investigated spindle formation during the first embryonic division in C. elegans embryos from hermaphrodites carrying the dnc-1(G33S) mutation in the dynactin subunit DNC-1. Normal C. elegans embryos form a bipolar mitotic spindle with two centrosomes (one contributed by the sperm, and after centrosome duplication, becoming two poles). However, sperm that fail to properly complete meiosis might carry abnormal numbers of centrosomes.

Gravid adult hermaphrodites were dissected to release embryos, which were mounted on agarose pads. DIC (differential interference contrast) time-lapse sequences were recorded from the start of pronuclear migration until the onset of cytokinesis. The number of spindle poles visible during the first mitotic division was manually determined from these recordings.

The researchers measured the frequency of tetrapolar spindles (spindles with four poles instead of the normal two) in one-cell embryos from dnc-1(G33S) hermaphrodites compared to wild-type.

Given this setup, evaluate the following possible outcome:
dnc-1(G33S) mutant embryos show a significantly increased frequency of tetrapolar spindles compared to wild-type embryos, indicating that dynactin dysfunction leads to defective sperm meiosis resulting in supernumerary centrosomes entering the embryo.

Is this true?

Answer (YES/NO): YES